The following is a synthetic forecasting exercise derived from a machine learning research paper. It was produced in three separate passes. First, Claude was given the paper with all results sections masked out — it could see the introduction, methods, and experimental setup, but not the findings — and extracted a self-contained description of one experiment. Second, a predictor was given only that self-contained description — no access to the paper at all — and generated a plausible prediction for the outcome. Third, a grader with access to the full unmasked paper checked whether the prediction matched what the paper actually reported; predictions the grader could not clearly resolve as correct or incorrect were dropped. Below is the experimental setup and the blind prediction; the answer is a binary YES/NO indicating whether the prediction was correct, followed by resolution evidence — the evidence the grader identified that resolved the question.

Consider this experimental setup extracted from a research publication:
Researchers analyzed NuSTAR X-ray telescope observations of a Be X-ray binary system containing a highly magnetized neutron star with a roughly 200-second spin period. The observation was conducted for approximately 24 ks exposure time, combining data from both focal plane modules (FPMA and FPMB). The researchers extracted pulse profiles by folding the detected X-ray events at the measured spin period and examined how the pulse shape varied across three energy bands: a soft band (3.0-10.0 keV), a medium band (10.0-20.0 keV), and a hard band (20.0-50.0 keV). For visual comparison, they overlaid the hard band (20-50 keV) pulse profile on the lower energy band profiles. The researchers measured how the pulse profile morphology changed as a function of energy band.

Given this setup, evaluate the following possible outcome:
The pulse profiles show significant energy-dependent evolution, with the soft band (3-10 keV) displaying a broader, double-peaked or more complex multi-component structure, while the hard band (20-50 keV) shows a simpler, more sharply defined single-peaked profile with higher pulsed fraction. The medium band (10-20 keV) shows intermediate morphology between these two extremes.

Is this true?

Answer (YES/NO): NO